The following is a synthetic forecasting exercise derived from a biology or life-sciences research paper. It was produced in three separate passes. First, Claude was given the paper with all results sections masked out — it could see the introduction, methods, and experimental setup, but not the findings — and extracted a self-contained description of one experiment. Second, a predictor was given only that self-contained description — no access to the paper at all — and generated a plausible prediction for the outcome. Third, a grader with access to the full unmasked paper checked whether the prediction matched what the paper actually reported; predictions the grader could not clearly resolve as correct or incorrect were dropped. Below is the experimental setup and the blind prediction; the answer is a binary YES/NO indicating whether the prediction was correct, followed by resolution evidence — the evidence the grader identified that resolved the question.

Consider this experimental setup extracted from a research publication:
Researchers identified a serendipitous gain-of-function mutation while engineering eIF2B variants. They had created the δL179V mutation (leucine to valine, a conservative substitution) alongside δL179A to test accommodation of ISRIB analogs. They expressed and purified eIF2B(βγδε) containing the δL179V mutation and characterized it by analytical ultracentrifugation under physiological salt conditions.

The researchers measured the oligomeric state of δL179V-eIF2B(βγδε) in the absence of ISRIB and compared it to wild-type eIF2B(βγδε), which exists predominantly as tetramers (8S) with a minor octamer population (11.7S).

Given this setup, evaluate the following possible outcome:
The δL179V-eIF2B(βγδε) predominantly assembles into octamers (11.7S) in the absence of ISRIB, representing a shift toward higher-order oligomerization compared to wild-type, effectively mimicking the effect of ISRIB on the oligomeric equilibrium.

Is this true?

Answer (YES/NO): YES